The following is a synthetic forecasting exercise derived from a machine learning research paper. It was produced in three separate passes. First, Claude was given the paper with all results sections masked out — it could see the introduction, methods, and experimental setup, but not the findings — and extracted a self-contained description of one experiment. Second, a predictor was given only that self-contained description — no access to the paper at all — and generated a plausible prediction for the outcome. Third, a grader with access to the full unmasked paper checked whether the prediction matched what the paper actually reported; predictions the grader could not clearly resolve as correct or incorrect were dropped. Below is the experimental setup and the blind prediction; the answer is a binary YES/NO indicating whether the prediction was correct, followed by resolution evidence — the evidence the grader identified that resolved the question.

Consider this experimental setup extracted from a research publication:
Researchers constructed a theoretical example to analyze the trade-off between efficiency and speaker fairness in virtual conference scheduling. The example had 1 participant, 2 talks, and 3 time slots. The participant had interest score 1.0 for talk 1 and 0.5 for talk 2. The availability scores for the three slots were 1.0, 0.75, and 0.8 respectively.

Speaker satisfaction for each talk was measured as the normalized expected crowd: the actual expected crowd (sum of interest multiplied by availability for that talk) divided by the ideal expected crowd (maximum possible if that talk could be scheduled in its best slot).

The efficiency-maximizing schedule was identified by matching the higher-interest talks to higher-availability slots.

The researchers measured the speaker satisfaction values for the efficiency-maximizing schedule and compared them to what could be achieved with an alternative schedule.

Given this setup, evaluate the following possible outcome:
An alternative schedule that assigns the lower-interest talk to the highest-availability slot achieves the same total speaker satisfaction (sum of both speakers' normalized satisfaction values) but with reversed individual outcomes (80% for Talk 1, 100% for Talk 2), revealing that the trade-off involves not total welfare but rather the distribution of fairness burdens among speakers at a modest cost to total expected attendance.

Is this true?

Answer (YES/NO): NO